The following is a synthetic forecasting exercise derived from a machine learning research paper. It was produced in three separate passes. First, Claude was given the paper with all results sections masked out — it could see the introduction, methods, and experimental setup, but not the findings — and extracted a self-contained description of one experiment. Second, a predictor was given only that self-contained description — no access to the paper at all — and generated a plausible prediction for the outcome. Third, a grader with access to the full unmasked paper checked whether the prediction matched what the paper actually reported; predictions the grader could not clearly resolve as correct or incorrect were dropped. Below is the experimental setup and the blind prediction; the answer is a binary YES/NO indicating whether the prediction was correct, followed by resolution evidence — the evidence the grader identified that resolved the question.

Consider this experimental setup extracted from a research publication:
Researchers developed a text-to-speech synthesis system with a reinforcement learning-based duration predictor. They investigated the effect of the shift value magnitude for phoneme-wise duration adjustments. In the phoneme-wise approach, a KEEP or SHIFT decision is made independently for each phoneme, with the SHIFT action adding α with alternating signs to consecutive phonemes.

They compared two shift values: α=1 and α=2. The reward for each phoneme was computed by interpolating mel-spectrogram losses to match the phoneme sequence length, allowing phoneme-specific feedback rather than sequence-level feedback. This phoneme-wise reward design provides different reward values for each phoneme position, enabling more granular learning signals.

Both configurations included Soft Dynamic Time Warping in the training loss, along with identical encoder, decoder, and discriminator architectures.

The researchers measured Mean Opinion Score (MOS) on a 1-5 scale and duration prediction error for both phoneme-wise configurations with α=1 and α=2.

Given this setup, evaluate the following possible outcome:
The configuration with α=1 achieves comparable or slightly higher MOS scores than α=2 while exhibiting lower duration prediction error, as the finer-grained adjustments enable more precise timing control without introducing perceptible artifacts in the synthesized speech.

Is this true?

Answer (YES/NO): NO